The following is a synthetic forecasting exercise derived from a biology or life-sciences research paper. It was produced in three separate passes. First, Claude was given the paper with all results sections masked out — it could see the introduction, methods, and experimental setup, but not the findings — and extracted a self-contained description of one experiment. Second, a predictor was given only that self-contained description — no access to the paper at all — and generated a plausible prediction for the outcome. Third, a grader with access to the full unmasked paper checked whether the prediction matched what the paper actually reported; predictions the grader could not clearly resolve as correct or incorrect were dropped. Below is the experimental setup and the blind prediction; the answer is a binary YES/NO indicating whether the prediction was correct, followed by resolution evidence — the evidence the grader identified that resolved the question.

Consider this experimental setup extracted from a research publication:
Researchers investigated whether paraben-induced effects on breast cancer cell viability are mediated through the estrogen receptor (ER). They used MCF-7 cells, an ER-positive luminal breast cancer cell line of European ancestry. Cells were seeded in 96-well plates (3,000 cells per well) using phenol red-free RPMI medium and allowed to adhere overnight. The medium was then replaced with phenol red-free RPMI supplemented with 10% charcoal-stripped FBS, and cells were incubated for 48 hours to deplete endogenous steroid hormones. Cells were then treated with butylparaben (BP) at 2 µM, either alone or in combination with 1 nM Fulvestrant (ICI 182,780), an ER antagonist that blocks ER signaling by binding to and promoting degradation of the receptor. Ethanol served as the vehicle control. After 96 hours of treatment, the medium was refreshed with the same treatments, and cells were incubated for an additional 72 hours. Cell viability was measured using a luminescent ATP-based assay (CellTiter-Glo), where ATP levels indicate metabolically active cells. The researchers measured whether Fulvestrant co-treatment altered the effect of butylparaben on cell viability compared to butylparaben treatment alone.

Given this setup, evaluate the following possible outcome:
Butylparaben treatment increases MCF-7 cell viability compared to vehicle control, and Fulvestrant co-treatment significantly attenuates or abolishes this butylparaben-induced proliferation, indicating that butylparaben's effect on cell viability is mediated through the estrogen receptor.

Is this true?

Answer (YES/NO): NO